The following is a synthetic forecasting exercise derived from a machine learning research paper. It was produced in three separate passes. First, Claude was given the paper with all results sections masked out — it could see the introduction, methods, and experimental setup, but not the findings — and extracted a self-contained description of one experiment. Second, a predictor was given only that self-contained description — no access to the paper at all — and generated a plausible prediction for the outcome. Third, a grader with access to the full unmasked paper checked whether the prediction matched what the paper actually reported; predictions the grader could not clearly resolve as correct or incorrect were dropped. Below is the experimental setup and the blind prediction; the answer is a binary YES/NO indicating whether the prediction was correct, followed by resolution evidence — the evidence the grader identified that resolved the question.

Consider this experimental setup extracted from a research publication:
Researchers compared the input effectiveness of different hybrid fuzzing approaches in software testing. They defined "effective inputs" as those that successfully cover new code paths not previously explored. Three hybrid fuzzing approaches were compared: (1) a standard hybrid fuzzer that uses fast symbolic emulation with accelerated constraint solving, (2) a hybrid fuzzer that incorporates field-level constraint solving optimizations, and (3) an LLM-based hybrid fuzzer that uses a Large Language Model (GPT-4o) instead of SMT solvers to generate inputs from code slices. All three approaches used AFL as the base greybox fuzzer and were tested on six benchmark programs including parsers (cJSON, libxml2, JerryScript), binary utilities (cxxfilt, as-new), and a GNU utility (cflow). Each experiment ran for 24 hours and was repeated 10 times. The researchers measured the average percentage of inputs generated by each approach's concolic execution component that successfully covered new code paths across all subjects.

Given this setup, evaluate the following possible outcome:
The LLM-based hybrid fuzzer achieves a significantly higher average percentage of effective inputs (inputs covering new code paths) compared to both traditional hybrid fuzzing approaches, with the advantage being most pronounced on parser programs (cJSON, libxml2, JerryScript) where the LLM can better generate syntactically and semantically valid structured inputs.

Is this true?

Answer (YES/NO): NO